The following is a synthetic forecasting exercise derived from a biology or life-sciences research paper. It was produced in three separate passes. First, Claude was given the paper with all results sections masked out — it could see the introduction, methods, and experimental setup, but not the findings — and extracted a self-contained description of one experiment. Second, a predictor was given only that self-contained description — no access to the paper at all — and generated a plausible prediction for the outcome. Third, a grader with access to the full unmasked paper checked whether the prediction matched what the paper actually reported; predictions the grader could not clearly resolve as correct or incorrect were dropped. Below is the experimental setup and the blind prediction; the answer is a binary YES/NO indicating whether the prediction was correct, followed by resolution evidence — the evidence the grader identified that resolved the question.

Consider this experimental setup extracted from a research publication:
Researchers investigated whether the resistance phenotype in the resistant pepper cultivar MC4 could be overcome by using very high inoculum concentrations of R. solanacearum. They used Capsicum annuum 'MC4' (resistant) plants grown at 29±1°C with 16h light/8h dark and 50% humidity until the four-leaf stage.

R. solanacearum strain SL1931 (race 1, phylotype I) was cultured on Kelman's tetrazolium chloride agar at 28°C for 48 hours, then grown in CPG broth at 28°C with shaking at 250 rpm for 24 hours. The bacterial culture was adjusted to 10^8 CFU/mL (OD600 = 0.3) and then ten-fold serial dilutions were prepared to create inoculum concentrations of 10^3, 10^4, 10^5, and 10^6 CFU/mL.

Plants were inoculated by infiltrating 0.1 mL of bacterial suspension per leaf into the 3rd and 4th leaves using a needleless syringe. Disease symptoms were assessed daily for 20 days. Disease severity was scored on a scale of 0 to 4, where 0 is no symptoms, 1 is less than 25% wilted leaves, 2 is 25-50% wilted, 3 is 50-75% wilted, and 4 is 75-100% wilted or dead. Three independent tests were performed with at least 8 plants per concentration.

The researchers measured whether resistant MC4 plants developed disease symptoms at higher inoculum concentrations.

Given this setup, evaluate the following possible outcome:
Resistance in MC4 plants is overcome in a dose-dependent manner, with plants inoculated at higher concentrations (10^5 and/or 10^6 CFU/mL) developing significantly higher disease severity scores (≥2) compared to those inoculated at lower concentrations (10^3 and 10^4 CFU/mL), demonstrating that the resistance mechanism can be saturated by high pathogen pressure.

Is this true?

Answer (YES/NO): NO